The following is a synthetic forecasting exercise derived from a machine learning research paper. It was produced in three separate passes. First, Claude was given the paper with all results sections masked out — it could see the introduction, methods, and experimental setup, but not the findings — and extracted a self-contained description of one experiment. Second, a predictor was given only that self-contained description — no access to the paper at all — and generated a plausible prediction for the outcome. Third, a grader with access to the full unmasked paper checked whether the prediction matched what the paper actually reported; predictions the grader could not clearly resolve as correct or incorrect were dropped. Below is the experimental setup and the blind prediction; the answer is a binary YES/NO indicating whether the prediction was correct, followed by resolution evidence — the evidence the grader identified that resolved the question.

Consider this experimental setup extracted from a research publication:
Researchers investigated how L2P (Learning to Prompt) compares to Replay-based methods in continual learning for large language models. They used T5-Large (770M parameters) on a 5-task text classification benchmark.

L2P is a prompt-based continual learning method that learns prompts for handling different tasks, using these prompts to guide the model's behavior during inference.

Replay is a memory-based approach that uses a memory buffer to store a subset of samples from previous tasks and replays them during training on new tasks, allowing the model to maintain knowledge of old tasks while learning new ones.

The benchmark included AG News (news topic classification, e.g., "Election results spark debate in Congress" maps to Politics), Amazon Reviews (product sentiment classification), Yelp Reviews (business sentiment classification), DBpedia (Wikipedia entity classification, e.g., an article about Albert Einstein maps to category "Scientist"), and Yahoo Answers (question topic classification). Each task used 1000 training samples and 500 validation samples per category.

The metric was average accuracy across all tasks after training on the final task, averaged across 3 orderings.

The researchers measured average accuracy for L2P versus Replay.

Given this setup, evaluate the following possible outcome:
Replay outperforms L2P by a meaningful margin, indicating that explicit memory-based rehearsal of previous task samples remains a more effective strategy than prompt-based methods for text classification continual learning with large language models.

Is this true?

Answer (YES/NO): NO